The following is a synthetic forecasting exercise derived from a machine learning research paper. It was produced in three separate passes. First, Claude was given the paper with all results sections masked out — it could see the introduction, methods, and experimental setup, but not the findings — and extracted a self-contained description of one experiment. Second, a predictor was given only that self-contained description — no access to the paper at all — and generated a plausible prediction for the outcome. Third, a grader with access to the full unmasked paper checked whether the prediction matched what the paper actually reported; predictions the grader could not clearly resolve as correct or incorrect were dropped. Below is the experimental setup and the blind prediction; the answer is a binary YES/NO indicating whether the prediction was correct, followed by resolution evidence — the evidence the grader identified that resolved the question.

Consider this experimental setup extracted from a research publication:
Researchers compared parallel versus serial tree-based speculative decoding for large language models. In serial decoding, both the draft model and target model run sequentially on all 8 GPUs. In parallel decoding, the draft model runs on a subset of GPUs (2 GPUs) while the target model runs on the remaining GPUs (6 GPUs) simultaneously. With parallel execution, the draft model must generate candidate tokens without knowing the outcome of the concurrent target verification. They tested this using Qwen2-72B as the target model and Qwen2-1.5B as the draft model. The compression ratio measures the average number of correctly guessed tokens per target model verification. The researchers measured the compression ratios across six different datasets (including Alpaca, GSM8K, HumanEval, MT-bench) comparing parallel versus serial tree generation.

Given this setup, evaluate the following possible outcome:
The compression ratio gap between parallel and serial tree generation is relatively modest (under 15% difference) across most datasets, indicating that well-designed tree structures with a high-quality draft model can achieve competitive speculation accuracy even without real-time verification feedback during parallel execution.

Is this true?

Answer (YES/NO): YES